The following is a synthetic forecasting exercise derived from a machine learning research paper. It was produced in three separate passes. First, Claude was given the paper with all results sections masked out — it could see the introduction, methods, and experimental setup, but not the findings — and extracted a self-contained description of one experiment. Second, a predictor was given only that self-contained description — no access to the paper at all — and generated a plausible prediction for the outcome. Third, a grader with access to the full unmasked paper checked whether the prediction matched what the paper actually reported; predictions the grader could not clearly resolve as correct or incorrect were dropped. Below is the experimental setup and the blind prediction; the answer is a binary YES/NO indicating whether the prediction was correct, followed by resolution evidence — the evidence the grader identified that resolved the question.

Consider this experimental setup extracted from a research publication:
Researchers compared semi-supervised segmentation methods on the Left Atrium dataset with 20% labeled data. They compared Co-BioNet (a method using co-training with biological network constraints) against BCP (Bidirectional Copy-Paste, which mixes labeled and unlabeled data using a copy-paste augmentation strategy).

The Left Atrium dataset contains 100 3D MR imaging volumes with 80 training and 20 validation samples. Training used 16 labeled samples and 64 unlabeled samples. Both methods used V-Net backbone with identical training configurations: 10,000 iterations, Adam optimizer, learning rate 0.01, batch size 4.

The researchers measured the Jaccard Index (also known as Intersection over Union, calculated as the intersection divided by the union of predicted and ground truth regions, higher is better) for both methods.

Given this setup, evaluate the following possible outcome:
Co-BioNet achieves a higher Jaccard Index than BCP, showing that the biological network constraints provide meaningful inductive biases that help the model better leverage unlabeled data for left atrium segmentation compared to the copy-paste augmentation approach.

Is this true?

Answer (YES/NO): YES